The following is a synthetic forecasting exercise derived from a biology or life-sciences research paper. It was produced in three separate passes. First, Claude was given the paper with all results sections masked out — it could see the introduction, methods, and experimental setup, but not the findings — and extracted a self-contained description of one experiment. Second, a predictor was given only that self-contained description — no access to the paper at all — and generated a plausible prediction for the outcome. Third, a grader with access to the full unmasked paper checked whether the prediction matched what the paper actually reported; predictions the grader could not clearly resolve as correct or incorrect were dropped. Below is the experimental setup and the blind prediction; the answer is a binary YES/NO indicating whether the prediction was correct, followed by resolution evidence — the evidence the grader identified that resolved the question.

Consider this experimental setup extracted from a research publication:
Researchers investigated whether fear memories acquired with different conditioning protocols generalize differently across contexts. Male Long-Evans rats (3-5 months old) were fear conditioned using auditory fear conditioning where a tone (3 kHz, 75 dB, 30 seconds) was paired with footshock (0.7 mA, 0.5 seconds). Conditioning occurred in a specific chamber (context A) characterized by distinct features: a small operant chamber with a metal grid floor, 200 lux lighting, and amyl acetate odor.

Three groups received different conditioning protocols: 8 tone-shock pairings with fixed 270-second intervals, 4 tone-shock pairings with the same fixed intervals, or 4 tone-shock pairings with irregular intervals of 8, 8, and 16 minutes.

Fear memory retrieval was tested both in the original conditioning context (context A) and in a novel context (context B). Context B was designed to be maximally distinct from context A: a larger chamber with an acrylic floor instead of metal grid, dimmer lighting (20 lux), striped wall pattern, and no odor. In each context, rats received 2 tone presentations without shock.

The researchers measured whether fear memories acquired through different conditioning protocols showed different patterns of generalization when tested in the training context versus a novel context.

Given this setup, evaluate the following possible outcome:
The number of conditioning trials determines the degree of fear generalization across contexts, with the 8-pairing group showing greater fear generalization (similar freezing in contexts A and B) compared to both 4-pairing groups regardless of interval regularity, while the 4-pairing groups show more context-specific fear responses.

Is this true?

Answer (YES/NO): NO